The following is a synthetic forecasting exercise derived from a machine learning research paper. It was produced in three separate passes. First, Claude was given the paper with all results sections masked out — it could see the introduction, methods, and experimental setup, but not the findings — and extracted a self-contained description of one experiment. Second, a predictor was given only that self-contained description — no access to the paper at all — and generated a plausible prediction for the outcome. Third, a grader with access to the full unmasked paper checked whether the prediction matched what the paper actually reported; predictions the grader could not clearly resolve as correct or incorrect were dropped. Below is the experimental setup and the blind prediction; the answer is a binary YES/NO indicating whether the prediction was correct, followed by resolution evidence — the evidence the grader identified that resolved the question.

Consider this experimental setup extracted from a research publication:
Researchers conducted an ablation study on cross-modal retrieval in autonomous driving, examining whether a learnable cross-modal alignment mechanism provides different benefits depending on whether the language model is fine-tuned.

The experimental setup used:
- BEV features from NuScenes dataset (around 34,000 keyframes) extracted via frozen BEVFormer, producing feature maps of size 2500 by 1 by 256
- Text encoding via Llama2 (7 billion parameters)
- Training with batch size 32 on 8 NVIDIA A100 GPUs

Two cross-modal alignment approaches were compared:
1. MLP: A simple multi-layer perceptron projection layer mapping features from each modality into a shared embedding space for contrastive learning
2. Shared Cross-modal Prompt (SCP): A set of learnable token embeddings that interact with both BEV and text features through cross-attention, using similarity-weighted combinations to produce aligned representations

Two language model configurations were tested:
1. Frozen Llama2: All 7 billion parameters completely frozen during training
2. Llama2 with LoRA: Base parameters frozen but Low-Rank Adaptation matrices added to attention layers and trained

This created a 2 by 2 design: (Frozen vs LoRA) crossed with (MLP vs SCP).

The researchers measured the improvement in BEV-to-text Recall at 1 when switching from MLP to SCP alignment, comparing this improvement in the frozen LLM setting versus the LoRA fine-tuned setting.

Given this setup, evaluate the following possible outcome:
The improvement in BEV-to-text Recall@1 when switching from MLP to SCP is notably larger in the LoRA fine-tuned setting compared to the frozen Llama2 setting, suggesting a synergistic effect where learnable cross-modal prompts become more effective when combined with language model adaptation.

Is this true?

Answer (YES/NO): NO